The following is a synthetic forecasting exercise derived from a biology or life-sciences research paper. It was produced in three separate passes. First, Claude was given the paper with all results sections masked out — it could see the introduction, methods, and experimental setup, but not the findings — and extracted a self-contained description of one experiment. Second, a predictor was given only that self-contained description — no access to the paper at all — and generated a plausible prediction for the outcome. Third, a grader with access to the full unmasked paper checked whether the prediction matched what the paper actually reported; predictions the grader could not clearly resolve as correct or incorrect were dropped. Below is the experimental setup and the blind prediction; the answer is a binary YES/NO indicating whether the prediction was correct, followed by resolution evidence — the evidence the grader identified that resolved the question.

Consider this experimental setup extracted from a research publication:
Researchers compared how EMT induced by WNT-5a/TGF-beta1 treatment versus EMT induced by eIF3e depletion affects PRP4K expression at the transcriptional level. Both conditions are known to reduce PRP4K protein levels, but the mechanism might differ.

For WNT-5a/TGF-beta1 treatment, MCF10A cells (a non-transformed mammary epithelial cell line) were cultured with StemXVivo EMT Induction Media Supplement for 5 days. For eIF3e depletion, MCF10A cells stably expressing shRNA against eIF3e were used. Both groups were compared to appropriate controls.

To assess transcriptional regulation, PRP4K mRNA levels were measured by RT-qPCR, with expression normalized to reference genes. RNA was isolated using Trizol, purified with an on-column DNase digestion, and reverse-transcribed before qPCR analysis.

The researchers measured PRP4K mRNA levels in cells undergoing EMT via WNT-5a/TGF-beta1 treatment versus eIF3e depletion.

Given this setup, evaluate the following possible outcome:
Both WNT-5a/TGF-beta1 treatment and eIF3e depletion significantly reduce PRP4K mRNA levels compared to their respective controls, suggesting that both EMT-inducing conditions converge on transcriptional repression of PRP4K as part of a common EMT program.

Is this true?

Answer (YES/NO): NO